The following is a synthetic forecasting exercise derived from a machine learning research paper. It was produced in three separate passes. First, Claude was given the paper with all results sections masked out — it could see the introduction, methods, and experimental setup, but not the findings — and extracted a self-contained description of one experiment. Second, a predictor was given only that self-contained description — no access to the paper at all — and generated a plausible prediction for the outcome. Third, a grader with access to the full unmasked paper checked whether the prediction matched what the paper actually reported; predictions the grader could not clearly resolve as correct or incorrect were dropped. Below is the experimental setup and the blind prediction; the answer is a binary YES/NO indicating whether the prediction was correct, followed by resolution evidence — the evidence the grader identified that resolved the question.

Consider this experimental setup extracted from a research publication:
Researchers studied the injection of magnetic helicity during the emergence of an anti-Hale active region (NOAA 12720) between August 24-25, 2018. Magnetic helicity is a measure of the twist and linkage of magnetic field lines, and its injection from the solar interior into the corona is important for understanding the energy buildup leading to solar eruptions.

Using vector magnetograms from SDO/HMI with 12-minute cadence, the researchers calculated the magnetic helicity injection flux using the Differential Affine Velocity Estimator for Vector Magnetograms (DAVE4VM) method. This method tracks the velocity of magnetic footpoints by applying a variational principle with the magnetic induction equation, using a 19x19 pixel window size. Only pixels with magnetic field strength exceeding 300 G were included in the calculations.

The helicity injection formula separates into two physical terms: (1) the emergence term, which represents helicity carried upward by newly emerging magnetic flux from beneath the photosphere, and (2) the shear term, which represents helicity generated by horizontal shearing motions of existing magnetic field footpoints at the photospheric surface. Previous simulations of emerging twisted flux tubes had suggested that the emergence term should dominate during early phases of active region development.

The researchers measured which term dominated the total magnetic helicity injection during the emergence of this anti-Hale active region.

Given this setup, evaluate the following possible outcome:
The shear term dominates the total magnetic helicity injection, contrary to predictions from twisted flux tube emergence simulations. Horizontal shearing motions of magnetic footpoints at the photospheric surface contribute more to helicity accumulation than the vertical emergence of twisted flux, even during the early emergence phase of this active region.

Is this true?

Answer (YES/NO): YES